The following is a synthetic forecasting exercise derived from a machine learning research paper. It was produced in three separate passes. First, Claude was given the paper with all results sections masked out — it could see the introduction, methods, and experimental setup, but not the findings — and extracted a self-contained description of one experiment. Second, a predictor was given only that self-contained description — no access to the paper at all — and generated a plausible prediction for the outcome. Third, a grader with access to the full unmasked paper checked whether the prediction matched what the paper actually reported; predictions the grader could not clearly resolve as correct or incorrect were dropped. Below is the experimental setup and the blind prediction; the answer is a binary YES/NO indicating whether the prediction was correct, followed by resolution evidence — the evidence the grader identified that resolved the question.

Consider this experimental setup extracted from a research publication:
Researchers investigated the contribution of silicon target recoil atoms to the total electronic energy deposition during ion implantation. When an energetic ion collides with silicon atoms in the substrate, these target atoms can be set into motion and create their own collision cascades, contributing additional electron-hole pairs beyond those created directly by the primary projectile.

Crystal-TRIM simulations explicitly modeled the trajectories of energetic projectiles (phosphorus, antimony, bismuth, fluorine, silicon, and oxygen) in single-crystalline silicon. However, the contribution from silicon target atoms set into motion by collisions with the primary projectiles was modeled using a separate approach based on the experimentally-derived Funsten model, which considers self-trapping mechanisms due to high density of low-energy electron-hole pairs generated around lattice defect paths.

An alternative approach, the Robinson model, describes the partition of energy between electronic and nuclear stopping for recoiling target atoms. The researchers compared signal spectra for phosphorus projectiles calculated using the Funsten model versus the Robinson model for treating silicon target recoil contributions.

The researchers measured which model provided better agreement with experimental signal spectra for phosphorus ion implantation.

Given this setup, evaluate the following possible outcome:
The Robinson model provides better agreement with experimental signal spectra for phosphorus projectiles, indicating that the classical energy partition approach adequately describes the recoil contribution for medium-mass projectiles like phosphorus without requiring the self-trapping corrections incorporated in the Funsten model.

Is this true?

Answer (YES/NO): NO